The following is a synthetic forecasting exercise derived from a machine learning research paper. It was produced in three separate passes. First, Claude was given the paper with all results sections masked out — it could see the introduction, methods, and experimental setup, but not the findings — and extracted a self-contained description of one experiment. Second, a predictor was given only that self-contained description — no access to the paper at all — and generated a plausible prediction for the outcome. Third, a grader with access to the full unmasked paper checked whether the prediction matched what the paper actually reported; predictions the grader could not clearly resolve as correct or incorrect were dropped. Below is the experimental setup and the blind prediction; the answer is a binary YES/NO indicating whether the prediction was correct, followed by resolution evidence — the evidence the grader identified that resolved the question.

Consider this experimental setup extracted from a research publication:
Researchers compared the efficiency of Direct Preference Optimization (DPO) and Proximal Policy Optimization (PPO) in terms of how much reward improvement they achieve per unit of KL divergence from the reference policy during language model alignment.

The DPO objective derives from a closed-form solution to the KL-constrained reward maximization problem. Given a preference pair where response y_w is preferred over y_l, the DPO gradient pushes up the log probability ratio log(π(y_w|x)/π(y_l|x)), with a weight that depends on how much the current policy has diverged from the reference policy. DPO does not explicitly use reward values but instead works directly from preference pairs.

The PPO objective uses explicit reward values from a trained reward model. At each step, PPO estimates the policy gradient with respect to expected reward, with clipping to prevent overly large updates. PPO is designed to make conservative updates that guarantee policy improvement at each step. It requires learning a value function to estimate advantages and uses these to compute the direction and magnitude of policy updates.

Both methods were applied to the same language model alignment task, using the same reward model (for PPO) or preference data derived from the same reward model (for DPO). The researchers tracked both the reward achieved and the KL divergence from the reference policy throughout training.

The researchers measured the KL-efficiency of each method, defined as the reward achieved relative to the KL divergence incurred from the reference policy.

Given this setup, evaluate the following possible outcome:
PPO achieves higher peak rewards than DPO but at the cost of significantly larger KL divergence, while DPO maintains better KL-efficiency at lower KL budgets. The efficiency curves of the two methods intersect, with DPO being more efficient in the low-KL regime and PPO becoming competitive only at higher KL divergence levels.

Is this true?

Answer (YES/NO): NO